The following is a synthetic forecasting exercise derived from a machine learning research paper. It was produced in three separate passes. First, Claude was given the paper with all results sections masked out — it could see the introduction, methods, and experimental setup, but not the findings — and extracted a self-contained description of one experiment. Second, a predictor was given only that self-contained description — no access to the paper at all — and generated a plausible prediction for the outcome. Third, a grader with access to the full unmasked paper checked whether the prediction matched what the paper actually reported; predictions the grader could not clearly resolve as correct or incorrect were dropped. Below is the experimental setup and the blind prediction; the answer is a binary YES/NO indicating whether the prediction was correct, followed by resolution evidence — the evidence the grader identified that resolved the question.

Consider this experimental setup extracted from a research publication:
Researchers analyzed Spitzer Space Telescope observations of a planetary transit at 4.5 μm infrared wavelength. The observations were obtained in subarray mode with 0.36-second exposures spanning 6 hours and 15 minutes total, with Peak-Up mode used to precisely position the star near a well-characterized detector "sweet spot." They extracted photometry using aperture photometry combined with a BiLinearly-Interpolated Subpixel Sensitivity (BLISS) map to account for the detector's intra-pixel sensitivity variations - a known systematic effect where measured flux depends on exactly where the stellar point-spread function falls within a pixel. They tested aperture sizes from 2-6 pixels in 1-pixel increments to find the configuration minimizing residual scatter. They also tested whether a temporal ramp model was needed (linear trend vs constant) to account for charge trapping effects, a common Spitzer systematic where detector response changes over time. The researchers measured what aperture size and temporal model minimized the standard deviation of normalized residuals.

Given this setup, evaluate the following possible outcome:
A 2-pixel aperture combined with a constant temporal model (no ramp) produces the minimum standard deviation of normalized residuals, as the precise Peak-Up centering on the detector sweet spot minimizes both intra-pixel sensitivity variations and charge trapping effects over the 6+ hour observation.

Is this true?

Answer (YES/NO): NO